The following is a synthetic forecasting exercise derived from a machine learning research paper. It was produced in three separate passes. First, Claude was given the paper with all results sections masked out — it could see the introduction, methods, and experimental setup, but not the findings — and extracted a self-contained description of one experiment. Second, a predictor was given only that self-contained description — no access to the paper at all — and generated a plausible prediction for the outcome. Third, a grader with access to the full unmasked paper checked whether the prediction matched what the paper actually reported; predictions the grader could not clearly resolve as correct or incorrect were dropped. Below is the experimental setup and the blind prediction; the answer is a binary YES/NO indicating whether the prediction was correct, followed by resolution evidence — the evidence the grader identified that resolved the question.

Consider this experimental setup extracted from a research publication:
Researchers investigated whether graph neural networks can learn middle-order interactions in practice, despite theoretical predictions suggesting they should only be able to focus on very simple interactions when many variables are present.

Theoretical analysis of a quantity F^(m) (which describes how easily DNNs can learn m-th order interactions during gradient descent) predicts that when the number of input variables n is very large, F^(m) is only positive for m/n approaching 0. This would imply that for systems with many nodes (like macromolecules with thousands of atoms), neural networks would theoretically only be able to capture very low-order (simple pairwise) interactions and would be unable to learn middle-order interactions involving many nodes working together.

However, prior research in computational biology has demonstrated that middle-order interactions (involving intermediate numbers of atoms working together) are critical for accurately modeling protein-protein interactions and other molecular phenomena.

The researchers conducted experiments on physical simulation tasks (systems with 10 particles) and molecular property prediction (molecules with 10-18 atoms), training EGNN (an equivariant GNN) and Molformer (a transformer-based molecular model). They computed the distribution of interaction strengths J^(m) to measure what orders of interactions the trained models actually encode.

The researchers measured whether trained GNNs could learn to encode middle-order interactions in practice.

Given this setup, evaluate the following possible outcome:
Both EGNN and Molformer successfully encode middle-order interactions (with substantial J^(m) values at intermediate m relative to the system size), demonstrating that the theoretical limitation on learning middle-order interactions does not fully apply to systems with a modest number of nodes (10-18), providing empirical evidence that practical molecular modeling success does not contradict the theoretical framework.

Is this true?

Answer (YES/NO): NO